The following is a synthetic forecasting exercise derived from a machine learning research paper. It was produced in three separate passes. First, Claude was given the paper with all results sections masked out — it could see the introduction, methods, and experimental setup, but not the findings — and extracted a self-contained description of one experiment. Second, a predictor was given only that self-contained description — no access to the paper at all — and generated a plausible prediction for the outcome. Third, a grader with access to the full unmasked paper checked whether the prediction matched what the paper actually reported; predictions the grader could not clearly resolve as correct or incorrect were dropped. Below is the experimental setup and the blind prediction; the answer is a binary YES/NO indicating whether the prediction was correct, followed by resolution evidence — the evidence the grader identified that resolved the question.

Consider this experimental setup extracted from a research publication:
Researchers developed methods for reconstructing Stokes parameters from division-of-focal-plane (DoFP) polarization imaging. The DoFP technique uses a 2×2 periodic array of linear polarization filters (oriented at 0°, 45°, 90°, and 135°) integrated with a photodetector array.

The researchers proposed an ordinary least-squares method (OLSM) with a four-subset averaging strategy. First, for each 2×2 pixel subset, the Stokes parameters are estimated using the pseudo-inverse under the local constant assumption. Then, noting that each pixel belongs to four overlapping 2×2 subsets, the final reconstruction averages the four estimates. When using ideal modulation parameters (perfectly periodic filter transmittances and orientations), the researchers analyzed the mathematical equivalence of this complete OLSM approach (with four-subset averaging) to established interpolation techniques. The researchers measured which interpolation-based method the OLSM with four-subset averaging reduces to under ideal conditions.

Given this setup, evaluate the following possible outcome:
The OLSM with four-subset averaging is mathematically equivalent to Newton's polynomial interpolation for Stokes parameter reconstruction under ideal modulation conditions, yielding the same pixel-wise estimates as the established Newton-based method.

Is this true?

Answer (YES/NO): NO